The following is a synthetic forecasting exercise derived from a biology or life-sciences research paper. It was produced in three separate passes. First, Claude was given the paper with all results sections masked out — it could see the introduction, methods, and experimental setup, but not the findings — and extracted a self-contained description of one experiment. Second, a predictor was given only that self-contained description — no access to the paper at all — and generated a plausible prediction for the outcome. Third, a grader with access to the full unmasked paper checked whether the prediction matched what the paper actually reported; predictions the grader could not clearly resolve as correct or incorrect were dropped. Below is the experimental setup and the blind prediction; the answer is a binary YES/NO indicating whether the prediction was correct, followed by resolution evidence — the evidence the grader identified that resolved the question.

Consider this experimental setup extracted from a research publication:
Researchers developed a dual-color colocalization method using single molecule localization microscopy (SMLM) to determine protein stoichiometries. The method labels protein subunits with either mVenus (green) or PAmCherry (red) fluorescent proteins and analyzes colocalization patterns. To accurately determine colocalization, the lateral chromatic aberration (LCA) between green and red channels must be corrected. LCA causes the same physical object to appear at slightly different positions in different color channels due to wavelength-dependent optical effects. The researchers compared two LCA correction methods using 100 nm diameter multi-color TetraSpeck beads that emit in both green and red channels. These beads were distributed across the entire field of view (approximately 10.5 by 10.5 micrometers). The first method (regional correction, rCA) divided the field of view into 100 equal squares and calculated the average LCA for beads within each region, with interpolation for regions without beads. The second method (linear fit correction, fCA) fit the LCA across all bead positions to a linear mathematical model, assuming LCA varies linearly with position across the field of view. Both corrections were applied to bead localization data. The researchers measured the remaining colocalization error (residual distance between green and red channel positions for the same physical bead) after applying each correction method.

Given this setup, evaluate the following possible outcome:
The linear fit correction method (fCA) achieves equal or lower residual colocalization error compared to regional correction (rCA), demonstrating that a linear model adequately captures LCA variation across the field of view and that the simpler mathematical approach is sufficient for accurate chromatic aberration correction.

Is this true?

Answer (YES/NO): YES